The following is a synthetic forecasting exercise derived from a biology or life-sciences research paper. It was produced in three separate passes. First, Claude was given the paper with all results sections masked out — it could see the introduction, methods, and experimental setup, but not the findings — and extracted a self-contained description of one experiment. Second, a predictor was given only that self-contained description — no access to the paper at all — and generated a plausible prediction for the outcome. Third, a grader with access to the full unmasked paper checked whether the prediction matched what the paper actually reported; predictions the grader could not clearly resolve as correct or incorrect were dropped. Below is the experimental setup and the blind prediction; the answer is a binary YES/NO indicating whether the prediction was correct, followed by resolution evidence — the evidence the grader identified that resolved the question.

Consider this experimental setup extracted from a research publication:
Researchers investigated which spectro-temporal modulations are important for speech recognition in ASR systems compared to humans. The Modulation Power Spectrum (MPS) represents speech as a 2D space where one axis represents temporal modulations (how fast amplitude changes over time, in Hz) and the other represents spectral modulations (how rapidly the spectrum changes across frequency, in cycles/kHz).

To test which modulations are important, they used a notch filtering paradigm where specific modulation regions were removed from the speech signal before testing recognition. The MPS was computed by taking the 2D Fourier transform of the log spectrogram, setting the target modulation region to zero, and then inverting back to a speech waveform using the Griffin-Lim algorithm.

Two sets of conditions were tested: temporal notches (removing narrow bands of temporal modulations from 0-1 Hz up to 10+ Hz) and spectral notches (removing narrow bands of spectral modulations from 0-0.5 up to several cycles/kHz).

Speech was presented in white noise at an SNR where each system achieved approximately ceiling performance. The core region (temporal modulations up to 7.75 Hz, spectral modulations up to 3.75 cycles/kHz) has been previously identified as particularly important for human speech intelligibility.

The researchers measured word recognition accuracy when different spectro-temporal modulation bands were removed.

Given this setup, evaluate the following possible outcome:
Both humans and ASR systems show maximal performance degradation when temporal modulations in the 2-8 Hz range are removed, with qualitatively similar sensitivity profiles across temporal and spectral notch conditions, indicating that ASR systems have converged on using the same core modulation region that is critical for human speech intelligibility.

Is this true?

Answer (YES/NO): NO